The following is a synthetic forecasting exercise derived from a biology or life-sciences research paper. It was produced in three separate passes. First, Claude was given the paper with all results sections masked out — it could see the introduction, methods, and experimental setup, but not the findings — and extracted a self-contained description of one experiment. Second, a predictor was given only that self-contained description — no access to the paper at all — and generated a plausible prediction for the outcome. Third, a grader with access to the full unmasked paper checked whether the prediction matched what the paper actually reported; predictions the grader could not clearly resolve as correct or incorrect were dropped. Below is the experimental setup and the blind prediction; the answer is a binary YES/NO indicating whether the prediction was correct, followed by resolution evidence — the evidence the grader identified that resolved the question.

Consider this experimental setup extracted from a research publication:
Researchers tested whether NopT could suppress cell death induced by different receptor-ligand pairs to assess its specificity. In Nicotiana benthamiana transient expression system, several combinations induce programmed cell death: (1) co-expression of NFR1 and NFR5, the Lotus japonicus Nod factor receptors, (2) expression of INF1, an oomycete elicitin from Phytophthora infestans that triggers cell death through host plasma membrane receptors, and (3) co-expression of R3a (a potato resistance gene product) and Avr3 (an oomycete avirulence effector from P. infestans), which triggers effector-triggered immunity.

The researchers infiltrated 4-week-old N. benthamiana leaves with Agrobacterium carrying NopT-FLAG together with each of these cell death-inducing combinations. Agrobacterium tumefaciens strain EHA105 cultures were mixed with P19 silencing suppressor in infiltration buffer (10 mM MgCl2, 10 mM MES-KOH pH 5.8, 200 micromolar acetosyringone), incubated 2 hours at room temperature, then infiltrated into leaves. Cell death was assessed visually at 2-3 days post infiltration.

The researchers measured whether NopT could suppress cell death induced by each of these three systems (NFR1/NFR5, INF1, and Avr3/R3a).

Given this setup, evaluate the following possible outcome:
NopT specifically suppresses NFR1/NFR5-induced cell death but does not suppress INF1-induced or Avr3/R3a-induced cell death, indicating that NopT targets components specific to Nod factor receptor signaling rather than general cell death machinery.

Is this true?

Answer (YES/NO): YES